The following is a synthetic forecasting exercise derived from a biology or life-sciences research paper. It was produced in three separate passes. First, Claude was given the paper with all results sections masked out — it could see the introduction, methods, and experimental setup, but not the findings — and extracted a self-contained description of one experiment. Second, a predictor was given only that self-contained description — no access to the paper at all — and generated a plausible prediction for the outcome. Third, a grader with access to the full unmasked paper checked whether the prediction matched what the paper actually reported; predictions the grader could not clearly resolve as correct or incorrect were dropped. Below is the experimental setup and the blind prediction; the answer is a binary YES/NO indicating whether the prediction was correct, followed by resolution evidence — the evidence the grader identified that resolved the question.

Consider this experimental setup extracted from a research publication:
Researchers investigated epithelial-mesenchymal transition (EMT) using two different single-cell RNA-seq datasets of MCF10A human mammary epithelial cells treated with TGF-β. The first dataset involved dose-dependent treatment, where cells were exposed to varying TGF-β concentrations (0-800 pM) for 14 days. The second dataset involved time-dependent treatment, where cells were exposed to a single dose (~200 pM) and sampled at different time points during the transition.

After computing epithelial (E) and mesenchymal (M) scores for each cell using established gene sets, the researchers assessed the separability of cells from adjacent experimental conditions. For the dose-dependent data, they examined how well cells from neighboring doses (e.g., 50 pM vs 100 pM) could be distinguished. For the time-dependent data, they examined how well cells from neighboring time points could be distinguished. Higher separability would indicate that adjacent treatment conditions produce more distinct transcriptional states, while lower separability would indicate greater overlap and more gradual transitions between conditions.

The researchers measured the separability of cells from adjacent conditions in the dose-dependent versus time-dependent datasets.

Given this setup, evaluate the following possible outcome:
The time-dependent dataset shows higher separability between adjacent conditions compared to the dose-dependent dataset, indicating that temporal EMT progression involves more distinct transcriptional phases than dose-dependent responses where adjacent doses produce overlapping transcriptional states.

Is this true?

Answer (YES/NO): NO